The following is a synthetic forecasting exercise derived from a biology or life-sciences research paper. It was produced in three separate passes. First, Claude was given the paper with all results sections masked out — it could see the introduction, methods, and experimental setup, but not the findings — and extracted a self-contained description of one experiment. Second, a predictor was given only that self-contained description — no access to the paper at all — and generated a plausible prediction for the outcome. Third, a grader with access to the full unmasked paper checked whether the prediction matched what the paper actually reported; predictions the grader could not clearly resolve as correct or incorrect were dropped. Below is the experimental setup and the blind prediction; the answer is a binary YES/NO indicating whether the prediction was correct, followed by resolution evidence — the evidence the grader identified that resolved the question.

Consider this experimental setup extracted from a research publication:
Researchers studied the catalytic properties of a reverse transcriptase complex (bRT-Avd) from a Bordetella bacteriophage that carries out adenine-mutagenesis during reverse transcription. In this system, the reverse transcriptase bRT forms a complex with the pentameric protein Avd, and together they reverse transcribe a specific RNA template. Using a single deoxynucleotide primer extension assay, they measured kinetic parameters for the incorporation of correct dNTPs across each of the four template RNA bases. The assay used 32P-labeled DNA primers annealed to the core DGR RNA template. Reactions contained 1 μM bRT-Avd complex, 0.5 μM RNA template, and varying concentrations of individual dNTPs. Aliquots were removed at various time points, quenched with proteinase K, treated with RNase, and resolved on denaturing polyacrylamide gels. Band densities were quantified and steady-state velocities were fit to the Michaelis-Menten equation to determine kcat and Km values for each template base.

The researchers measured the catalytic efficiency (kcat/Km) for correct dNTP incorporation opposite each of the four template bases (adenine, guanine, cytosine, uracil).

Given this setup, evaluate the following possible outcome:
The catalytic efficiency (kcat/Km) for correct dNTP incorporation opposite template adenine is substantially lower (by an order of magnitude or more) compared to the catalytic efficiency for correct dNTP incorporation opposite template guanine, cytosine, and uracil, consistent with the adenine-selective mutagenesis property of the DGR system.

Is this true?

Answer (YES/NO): YES